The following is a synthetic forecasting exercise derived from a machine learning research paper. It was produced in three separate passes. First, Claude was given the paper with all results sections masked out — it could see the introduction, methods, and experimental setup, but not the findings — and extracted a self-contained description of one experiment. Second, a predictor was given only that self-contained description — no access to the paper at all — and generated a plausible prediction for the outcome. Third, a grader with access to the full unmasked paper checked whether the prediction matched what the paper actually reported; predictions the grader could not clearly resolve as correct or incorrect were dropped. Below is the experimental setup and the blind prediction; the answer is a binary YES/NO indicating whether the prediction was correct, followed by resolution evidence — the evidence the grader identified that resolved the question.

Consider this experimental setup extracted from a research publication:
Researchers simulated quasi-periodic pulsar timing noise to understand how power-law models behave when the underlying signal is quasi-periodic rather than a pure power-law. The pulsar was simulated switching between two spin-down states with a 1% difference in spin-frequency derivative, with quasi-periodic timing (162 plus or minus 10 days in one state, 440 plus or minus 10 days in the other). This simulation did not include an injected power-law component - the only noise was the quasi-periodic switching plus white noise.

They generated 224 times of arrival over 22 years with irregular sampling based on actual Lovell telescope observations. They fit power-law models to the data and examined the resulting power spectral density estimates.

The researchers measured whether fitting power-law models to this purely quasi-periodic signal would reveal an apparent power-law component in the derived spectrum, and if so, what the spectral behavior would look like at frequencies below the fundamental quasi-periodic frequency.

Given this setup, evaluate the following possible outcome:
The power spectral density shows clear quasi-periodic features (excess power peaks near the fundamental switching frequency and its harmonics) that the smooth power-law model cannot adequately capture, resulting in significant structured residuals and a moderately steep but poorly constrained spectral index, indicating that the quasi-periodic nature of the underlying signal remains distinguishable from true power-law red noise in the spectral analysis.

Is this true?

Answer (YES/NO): NO